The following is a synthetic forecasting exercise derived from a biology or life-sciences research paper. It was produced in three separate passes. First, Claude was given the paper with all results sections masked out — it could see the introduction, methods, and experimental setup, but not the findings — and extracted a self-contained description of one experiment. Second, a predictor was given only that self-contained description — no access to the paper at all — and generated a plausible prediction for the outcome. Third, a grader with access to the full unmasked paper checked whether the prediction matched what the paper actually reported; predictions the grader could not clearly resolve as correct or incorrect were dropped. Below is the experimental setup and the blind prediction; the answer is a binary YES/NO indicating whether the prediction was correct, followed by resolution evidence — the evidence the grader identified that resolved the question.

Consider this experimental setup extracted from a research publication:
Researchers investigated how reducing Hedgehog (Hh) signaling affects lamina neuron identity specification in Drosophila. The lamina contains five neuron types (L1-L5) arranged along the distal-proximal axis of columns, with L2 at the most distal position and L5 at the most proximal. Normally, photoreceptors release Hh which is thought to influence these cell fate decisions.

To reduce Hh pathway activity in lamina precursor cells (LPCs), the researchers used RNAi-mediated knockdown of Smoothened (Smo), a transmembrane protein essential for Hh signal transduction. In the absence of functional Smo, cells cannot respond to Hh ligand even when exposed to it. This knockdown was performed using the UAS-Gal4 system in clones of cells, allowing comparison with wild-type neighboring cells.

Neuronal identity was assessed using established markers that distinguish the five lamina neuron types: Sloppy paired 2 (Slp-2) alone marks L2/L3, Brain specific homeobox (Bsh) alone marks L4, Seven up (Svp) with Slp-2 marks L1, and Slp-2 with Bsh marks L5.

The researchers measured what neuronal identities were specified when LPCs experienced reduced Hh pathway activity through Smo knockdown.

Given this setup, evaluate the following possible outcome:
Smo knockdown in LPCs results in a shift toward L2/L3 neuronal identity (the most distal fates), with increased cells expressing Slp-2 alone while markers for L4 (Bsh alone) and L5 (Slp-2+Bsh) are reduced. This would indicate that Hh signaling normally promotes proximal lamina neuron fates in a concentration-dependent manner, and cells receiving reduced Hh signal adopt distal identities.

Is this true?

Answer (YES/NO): NO